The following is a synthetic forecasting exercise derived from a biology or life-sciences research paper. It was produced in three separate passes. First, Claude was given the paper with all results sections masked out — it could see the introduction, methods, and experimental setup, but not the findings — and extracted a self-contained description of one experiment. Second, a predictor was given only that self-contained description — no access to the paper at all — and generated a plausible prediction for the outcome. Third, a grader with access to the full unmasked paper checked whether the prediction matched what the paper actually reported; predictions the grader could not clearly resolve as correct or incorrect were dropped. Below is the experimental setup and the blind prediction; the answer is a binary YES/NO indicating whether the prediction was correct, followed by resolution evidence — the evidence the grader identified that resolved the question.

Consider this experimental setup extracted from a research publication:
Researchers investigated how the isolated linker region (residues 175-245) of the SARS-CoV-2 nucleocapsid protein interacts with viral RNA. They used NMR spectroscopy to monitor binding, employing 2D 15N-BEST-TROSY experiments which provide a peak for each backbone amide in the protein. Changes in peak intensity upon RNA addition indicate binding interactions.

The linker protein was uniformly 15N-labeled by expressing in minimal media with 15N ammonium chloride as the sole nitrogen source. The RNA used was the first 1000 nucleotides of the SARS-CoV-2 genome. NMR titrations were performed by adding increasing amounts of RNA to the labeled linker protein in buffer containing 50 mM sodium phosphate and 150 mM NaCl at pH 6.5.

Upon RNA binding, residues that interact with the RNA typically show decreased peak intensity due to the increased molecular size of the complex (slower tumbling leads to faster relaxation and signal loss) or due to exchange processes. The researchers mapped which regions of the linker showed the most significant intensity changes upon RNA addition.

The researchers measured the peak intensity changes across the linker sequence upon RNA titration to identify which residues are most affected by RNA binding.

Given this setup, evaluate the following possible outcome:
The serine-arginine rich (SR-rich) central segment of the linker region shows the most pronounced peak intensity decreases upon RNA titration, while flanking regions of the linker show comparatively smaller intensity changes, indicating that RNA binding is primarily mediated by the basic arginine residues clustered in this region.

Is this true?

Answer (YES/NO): NO